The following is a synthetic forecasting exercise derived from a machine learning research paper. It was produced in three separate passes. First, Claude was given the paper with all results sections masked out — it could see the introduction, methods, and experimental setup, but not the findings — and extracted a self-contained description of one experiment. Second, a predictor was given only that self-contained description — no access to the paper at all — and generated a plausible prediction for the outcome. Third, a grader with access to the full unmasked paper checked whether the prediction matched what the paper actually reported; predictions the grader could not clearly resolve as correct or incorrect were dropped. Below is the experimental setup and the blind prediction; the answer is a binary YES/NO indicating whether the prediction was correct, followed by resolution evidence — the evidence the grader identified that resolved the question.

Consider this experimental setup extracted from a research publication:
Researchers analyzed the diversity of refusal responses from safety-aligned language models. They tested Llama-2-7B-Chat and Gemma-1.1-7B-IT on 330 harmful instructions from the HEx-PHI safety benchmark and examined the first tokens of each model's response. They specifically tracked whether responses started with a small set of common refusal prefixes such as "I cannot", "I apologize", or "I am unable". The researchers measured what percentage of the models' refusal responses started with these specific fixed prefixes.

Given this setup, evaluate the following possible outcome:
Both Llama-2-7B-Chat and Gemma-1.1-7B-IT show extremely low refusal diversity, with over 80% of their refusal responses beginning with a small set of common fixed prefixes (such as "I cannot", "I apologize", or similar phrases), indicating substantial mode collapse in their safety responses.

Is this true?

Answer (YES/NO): YES